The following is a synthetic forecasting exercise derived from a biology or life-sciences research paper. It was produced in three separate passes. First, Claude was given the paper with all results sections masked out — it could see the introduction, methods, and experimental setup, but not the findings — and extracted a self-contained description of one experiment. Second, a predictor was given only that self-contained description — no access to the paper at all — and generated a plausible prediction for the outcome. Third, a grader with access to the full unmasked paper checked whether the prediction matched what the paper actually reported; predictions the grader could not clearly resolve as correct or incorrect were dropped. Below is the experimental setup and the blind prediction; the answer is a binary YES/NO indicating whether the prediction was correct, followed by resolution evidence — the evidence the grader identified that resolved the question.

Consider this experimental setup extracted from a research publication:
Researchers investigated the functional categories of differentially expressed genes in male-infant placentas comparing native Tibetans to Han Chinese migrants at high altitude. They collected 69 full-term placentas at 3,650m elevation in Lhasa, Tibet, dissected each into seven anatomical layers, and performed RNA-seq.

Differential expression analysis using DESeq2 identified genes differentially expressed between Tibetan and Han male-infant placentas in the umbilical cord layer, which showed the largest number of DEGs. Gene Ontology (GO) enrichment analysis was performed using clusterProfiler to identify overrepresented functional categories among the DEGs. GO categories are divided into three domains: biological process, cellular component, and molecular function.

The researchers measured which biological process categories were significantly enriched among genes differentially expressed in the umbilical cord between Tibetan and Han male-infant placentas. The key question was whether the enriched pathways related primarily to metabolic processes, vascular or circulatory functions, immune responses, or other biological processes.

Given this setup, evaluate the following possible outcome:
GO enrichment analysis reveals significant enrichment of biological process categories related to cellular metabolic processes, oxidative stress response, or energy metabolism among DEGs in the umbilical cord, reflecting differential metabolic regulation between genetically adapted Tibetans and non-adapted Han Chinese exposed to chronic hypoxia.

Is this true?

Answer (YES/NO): NO